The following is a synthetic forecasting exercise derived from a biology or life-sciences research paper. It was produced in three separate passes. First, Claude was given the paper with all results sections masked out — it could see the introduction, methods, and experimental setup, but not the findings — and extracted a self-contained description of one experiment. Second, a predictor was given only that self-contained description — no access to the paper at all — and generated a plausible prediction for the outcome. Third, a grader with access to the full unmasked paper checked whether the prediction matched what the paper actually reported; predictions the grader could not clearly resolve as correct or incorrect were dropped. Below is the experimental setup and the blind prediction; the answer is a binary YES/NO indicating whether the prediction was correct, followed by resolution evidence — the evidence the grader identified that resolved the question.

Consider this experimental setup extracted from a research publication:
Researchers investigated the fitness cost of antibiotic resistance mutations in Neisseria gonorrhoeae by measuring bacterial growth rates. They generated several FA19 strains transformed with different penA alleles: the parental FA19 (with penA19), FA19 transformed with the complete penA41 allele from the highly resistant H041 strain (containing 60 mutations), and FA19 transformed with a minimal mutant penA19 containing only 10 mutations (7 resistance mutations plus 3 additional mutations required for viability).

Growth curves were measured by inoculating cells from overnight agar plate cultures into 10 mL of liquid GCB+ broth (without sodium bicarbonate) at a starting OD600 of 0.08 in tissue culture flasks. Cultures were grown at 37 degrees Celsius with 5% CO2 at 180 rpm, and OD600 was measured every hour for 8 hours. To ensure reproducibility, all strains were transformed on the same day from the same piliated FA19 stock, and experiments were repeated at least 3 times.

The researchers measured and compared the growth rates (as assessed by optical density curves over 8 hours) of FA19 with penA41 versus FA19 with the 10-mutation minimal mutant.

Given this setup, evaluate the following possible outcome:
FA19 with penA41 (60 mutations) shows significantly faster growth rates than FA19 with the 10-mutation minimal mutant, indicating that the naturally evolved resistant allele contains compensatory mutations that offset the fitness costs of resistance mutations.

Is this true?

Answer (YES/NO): YES